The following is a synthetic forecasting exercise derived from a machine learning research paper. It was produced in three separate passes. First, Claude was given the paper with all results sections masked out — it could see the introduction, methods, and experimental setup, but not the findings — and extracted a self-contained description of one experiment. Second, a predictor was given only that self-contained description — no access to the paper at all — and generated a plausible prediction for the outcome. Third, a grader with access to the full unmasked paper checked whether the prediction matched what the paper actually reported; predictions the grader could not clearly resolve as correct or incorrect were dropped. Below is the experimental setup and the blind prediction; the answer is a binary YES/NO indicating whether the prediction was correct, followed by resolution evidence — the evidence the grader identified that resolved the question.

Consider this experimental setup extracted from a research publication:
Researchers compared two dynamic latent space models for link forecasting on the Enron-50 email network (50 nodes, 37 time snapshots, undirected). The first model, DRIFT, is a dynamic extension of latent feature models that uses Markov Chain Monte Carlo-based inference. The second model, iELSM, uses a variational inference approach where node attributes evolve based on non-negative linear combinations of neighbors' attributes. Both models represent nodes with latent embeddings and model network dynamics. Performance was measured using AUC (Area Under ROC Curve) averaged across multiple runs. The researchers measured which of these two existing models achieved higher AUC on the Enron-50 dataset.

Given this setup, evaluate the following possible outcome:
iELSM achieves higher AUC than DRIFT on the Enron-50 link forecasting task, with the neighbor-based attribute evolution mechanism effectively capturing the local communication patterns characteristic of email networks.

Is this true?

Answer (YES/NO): YES